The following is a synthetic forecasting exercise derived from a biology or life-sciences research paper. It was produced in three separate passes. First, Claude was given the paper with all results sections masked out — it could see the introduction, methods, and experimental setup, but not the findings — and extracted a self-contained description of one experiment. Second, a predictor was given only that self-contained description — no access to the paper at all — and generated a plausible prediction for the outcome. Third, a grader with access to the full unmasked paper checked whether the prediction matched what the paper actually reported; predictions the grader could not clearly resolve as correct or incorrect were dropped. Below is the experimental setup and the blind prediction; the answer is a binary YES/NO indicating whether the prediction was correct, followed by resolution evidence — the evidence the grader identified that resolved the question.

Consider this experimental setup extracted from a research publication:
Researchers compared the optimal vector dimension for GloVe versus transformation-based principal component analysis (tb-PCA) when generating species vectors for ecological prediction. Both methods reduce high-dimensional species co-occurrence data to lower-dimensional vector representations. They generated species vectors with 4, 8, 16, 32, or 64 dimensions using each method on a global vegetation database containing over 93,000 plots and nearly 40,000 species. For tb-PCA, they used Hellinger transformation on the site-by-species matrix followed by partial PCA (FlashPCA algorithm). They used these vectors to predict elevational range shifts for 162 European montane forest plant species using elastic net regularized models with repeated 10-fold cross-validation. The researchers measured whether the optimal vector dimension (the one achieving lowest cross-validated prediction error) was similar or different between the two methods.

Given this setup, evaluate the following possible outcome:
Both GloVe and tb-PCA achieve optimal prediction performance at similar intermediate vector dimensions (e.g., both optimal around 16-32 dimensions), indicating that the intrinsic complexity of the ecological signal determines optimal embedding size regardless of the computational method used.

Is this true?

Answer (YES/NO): NO